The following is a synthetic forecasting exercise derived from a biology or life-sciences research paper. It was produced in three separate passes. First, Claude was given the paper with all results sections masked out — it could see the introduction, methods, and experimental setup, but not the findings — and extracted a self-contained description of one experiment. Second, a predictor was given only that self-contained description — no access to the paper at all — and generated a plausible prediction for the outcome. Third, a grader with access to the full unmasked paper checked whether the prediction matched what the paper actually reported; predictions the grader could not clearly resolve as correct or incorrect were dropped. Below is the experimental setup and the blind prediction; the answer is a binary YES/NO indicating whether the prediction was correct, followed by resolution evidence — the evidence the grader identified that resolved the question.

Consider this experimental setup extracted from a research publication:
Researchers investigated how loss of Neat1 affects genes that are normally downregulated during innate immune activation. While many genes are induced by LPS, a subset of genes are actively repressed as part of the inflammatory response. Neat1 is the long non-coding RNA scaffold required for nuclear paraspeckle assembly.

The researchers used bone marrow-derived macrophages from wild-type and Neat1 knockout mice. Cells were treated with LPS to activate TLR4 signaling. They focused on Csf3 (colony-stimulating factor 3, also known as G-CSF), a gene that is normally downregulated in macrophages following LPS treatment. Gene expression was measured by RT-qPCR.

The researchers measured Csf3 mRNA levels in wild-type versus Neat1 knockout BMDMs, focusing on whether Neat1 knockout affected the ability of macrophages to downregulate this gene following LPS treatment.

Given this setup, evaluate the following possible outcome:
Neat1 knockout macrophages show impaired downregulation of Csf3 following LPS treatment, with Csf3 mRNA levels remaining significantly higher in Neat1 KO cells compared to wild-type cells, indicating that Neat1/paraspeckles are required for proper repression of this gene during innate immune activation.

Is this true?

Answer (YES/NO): YES